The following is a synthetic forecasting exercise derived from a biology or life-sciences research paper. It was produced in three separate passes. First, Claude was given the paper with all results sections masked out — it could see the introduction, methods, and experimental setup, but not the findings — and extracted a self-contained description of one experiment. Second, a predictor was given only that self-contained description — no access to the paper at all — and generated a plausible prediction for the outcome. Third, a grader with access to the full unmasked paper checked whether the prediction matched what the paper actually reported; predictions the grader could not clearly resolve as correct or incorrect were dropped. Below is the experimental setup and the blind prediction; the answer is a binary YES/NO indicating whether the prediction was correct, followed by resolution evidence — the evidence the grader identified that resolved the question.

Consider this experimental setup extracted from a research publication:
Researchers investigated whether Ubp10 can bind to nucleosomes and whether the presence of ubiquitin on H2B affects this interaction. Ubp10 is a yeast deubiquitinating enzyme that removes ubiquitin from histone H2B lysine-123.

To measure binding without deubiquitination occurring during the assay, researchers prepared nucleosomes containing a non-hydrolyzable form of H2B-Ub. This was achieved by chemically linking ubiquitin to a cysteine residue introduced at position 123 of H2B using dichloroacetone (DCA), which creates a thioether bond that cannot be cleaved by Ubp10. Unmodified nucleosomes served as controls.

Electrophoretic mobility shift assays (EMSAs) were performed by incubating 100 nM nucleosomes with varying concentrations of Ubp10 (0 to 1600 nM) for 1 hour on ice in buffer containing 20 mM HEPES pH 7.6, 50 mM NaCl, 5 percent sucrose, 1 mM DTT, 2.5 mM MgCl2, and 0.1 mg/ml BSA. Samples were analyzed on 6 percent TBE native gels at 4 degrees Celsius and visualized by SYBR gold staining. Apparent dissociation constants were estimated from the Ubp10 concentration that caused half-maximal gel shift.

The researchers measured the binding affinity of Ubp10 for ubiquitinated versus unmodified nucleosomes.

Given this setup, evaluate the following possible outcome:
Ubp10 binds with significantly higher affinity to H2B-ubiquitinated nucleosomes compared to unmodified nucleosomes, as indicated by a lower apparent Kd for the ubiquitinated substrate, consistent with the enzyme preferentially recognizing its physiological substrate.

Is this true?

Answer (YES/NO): NO